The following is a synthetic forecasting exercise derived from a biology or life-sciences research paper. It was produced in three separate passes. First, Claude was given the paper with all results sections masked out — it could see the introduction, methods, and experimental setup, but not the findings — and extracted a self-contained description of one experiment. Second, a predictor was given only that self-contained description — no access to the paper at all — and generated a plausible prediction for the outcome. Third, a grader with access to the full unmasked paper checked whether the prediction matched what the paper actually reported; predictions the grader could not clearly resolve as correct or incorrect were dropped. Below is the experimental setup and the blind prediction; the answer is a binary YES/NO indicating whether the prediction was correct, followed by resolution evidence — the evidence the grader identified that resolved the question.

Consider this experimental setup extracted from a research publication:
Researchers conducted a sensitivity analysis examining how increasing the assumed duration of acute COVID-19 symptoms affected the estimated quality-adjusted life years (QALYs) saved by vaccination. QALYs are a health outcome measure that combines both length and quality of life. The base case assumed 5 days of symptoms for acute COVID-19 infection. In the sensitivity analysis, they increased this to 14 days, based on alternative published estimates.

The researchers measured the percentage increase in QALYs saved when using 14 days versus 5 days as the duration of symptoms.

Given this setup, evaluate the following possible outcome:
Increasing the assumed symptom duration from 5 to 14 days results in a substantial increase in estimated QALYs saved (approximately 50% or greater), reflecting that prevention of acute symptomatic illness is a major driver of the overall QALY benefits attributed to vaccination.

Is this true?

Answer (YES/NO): NO